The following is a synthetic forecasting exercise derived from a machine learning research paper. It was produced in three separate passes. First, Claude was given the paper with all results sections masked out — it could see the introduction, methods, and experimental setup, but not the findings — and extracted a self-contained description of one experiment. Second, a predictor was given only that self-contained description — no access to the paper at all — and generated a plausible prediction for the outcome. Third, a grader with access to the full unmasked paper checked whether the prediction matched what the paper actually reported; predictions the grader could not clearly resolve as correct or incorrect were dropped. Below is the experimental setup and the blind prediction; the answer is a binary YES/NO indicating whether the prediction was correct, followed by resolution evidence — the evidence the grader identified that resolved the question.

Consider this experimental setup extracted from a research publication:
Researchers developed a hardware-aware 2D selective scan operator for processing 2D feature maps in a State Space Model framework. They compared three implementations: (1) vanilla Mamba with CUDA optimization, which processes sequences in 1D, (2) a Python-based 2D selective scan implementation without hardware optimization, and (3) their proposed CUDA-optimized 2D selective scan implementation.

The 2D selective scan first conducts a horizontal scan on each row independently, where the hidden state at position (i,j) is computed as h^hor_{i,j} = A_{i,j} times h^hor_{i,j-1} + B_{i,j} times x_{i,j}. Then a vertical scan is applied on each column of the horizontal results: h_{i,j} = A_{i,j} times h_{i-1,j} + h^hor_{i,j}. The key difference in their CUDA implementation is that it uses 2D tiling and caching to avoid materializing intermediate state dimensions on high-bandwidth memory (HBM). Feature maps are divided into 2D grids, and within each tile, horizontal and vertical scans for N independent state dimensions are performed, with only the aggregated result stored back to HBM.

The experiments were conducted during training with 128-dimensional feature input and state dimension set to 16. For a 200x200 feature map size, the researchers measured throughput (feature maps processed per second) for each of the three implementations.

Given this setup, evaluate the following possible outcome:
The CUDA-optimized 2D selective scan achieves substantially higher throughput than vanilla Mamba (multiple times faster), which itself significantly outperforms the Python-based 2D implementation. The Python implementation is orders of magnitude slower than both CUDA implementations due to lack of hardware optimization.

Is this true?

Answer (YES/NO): NO